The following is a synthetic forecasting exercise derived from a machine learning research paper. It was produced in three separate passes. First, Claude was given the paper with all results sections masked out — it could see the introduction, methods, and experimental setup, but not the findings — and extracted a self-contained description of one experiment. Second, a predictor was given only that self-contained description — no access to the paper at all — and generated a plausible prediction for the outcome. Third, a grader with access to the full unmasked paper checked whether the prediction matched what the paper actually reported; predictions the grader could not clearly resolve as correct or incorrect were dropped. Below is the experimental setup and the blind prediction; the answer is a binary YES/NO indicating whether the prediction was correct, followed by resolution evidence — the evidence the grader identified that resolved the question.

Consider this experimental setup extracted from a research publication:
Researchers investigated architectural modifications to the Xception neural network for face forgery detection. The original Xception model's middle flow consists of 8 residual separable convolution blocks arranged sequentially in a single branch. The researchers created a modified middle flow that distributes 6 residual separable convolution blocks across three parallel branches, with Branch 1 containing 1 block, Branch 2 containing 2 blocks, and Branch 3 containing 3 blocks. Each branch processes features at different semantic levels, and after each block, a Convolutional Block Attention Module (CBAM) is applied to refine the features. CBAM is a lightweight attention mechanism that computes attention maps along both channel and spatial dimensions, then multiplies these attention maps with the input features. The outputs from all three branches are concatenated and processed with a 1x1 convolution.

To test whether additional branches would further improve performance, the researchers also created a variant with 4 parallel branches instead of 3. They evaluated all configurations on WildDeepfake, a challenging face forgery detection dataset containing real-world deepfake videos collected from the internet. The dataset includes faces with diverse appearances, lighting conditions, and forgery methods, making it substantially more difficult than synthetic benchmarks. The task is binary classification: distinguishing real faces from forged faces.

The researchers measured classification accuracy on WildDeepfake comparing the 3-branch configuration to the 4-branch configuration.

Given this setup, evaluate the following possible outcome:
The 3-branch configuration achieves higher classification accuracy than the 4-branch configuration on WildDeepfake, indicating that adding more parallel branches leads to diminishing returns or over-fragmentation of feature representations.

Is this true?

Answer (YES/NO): YES